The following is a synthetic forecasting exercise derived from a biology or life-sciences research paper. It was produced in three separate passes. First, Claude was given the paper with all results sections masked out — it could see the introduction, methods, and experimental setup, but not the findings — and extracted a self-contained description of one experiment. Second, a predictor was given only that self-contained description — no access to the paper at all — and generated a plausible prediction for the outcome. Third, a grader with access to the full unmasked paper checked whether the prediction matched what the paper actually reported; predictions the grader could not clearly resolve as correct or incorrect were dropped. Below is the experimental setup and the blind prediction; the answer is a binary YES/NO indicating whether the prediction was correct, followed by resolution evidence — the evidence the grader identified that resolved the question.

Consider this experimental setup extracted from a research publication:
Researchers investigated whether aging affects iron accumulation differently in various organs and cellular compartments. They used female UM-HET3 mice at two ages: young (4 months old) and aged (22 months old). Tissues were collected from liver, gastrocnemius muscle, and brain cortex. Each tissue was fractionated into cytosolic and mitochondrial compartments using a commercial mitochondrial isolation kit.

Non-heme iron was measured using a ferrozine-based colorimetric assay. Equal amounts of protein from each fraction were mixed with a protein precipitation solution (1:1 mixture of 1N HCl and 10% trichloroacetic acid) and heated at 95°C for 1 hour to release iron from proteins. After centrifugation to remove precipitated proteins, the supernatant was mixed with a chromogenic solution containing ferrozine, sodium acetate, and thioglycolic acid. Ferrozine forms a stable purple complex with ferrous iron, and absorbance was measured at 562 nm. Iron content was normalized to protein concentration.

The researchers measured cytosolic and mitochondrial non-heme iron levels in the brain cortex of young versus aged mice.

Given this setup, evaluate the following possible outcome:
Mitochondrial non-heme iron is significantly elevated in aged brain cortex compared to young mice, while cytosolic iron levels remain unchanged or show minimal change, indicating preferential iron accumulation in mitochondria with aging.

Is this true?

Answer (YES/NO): NO